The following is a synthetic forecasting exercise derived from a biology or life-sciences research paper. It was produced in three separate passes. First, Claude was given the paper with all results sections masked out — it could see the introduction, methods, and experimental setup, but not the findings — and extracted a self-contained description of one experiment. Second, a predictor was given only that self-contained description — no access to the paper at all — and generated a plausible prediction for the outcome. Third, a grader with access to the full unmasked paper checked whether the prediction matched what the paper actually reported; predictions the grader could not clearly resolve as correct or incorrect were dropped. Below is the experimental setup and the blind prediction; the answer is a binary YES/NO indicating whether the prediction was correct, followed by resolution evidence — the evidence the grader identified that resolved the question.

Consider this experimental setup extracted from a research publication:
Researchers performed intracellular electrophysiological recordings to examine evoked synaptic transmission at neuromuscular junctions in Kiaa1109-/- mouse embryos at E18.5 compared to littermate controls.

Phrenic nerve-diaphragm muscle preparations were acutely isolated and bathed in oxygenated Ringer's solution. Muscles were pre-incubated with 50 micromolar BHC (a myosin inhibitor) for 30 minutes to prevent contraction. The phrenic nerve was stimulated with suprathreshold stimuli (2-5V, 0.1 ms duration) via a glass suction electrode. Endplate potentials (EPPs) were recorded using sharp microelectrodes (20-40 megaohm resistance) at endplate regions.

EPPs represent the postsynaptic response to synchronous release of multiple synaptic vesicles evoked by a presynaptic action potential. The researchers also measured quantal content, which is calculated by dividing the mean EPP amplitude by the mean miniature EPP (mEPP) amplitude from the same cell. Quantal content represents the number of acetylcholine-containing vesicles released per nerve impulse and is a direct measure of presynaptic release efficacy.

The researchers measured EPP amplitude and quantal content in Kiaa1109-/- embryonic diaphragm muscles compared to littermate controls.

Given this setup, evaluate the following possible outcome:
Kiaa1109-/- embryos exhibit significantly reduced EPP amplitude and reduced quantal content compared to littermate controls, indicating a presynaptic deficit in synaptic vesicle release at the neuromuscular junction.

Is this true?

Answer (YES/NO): YES